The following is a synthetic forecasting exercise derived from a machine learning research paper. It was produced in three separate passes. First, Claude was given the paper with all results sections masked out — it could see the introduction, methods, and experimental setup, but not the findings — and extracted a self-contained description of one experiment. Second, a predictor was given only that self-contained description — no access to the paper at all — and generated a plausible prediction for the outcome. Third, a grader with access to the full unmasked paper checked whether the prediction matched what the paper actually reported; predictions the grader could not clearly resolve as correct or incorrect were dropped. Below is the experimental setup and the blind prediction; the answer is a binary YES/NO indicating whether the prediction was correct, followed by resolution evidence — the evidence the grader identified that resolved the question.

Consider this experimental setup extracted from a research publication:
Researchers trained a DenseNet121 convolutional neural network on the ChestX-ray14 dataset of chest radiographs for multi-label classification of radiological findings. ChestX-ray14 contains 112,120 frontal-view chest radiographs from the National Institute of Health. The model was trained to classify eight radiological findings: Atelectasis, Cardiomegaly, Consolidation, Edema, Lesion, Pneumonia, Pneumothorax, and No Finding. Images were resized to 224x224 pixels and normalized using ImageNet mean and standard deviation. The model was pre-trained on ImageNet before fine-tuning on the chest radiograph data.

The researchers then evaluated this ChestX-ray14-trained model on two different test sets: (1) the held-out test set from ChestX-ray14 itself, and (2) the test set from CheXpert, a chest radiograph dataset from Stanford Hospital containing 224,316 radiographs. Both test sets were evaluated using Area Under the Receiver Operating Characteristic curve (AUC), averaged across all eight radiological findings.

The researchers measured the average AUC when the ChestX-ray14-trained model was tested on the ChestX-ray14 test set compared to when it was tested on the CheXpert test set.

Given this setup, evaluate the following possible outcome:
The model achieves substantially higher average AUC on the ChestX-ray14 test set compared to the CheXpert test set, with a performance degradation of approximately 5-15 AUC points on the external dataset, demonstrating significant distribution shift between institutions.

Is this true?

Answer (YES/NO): YES